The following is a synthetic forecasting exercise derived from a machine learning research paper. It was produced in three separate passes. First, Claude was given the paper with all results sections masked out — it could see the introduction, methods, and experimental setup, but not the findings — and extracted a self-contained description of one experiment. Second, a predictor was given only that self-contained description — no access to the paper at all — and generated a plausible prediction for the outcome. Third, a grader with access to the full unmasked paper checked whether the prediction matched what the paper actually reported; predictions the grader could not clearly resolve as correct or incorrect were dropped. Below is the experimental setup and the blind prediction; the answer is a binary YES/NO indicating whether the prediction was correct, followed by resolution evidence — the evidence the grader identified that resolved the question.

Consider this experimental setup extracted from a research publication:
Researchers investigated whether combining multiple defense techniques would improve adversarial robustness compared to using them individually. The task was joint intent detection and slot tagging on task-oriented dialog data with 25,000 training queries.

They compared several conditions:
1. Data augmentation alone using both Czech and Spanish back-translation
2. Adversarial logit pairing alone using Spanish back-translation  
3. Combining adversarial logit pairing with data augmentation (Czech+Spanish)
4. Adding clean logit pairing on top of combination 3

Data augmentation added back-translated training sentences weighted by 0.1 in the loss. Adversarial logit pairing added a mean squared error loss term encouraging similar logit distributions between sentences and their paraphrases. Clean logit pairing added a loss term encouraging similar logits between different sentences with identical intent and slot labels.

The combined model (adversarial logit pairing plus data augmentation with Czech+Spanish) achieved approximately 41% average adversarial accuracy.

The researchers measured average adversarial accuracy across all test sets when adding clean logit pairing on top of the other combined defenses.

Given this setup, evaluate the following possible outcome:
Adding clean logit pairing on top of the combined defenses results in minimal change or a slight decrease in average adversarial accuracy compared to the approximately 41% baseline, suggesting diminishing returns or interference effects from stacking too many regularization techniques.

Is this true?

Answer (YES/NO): YES